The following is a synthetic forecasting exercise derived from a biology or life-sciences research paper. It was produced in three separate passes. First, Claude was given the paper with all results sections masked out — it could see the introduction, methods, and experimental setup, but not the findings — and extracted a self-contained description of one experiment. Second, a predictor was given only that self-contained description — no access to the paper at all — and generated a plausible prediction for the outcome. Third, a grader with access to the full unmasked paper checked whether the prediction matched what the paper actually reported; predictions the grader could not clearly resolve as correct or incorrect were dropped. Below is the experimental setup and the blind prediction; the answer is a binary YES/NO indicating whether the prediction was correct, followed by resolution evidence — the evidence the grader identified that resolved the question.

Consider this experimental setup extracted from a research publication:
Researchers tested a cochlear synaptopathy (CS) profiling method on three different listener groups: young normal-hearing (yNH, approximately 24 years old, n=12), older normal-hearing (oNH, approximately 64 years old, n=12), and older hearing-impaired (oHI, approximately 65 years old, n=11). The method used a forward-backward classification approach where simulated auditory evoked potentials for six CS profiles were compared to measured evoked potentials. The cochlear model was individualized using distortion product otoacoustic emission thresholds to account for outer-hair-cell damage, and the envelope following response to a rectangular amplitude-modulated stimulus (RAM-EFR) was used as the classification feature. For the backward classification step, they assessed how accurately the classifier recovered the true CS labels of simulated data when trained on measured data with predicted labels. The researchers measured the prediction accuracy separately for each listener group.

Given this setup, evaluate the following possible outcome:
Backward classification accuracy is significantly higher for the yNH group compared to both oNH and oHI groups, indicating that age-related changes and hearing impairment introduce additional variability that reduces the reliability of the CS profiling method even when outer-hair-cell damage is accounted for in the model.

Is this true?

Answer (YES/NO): YES